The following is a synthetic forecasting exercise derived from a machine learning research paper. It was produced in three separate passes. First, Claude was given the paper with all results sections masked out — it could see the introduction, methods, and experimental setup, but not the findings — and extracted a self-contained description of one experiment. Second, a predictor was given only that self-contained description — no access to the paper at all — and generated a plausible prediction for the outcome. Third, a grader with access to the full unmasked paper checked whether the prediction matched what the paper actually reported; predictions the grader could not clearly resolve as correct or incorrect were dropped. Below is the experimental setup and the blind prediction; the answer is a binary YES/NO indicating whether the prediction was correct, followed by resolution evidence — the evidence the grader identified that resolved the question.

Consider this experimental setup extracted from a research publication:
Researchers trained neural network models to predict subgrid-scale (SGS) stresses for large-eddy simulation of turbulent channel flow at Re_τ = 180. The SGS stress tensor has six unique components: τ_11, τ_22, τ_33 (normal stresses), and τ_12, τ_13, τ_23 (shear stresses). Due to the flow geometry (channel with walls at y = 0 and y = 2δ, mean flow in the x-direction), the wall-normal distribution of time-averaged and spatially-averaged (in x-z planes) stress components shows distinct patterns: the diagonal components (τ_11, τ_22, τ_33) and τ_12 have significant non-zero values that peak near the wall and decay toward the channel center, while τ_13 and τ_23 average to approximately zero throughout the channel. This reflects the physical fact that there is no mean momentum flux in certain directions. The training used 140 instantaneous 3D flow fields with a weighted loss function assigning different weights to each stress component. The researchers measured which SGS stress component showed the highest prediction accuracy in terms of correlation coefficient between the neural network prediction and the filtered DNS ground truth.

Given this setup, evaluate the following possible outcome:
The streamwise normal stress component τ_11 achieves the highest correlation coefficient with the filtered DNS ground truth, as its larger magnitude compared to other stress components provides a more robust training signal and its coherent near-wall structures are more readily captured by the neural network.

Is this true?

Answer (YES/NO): YES